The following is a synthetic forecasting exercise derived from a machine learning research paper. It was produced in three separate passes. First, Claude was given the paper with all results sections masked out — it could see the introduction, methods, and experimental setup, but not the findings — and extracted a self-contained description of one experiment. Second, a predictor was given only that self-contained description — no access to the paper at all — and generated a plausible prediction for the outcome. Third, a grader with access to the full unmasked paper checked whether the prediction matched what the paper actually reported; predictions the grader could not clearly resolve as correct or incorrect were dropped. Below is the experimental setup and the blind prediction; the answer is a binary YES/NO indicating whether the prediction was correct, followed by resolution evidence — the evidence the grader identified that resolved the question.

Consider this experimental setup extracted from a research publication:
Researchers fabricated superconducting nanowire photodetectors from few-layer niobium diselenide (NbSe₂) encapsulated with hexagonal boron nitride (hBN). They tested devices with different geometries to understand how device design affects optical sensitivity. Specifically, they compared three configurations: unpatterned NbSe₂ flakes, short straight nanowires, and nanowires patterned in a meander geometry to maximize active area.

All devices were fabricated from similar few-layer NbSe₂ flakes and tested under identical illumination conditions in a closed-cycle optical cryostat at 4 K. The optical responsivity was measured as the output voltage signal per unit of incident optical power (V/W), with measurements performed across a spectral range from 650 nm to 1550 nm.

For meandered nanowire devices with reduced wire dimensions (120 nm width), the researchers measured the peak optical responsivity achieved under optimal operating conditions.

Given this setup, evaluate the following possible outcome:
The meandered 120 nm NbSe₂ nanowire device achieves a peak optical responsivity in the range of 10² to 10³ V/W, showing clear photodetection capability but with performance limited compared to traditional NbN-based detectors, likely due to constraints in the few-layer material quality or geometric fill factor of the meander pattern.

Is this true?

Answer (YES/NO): NO